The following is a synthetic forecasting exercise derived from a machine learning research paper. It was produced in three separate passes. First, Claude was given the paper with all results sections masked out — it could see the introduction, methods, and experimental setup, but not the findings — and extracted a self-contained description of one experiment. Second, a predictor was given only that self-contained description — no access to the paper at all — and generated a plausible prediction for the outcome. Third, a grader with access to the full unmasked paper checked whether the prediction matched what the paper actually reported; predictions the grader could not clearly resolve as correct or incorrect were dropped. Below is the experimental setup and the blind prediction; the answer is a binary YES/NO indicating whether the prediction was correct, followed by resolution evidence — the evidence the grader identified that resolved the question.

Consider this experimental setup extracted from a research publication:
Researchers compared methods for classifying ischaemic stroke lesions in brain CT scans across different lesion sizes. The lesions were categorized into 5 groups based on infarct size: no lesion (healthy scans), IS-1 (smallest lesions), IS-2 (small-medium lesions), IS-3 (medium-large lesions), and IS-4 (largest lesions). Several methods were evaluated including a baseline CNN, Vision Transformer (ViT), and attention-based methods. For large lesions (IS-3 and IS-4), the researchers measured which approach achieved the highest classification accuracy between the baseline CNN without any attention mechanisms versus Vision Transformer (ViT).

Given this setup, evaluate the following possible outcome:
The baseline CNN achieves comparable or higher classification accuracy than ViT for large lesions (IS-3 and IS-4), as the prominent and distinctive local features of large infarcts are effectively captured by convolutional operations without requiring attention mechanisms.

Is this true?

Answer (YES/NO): YES